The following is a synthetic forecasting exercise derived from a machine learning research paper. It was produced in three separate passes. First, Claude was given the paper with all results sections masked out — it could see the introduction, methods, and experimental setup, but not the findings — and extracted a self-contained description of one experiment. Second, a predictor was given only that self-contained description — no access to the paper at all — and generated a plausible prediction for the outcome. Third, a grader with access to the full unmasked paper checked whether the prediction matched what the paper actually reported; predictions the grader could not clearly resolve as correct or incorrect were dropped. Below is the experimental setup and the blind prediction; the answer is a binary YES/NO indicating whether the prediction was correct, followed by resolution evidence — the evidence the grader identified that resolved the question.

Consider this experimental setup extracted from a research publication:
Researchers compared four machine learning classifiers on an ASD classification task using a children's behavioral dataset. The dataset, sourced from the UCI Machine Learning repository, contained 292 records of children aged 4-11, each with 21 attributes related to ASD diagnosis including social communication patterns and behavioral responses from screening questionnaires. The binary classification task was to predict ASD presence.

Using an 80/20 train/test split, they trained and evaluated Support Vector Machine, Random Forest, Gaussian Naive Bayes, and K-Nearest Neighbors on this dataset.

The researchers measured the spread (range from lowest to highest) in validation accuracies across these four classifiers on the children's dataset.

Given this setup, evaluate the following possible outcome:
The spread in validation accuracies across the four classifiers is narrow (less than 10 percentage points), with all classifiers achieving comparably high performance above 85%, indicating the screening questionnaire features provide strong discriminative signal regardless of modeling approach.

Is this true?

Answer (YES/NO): YES